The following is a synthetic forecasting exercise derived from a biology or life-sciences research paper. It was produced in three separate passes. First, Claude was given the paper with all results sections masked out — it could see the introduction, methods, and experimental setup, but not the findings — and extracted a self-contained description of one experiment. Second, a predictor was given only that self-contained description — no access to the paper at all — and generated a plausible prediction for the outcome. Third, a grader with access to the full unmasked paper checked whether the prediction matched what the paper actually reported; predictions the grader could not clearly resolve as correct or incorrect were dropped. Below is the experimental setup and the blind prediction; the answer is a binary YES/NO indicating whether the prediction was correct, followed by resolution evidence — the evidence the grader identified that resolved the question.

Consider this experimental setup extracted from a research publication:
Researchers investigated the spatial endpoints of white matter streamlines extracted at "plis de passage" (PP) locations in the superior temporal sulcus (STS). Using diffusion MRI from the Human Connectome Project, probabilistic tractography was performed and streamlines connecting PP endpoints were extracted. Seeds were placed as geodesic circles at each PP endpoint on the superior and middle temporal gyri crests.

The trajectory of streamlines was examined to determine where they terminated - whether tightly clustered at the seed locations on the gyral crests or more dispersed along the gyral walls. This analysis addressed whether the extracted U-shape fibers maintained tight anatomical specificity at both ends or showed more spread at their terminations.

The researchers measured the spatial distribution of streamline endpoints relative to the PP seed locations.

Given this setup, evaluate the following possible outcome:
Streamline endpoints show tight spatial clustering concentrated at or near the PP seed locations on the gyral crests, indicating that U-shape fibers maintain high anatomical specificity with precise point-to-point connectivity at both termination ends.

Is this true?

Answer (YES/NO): NO